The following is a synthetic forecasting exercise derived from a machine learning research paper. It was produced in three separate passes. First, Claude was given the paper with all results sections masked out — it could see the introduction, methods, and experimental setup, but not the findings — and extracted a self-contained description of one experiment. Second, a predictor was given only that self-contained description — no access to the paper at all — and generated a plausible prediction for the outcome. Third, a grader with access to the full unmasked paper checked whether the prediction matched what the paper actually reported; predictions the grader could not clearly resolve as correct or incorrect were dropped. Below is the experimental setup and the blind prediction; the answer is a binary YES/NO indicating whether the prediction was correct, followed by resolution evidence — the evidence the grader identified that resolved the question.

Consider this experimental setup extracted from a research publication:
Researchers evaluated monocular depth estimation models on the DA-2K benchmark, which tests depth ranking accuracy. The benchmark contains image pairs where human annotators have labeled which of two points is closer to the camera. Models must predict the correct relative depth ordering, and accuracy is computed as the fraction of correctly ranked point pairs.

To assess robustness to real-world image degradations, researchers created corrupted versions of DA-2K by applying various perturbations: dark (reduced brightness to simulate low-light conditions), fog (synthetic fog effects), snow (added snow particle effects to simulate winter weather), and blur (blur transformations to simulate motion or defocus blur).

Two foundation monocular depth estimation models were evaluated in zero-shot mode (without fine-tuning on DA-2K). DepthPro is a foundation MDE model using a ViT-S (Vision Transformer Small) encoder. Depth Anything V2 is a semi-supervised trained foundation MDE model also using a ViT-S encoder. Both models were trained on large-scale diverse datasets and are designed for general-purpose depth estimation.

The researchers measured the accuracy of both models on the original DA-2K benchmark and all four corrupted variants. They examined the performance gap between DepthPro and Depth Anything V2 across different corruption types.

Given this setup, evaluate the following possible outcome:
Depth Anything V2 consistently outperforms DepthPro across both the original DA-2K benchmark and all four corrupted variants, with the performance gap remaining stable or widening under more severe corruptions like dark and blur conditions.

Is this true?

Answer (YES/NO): YES